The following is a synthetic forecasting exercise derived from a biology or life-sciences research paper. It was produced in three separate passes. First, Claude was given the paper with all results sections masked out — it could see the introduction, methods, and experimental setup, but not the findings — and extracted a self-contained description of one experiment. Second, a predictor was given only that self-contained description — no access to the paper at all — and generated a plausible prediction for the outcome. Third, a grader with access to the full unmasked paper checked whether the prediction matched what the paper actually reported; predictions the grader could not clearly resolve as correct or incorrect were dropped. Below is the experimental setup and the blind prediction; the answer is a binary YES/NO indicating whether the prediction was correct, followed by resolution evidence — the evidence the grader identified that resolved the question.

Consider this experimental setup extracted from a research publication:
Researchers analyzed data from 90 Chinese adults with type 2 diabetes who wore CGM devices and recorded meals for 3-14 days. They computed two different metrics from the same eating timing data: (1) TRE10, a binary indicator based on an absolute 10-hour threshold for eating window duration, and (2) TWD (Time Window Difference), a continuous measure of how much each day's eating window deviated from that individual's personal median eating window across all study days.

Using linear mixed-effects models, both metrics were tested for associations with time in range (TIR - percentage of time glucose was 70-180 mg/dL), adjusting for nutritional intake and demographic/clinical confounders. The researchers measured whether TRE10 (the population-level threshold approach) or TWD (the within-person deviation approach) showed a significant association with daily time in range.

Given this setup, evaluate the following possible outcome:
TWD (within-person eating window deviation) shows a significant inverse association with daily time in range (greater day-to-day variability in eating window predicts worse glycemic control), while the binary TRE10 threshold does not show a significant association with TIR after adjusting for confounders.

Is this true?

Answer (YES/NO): NO